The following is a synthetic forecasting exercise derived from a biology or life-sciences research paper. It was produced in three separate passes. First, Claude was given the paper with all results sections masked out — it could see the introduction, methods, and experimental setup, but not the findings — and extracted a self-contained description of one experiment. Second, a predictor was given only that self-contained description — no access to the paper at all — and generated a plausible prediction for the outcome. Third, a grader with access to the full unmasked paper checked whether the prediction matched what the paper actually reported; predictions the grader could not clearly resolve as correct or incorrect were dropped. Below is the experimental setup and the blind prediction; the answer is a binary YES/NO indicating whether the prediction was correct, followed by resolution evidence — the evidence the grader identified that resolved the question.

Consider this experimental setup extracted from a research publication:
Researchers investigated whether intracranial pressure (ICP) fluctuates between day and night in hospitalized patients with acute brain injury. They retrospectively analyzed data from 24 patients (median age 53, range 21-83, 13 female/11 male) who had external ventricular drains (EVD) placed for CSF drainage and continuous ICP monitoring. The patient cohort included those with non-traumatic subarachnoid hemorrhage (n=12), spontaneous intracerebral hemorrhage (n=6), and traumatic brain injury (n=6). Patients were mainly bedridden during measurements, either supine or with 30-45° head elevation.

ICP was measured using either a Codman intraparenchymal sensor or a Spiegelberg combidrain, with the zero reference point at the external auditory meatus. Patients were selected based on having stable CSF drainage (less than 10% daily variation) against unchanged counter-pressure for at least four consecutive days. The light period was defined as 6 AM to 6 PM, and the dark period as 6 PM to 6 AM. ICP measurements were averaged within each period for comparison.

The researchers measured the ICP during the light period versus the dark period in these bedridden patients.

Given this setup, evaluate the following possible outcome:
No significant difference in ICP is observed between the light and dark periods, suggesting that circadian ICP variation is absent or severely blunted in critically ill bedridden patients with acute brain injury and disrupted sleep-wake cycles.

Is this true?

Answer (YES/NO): NO